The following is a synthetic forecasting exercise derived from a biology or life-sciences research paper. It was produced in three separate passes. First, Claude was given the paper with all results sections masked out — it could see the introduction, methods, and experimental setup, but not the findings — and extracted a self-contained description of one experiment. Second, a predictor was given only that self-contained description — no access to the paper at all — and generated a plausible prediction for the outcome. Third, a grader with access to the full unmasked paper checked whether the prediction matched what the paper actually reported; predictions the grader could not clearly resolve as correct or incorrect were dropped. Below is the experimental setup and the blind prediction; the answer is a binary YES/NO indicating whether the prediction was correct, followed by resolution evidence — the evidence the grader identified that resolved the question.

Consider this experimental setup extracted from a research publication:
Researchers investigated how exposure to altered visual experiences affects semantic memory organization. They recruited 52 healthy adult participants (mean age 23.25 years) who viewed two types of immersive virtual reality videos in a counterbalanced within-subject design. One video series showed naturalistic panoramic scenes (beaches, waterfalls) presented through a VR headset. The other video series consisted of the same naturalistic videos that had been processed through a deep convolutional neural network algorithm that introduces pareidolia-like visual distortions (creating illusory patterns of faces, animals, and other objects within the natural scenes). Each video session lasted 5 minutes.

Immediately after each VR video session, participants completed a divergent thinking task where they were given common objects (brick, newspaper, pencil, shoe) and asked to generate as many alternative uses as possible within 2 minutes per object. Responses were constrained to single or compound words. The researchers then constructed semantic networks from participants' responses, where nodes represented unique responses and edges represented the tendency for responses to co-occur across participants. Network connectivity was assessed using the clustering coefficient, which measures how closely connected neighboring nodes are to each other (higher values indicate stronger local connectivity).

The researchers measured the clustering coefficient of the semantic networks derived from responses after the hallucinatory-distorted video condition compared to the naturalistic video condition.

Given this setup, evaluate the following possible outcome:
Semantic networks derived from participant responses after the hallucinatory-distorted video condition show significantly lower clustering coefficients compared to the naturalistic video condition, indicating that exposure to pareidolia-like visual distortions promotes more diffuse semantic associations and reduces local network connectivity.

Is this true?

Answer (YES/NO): YES